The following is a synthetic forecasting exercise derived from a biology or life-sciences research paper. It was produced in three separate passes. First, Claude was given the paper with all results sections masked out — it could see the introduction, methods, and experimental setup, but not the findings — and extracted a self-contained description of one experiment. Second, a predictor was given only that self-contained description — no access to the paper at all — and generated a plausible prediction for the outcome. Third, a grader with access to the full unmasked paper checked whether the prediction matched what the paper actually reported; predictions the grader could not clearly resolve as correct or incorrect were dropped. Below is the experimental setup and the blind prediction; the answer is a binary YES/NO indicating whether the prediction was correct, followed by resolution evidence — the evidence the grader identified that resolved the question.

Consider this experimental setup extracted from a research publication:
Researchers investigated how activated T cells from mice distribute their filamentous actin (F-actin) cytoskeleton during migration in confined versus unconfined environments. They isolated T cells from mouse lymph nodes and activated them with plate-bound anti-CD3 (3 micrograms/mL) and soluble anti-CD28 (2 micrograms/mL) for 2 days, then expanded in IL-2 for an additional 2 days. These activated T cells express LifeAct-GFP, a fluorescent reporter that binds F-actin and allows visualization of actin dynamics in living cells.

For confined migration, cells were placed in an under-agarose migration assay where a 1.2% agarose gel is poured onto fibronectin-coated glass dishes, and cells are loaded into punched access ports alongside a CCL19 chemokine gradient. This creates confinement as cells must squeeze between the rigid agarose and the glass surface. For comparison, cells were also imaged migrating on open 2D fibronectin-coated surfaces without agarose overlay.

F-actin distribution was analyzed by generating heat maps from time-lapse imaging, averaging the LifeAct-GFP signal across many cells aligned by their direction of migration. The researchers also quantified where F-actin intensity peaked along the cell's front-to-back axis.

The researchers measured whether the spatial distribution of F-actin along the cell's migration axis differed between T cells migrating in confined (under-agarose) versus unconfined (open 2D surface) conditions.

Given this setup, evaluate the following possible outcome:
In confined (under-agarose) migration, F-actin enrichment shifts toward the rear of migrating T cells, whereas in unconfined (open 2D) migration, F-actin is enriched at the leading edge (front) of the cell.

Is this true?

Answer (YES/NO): NO